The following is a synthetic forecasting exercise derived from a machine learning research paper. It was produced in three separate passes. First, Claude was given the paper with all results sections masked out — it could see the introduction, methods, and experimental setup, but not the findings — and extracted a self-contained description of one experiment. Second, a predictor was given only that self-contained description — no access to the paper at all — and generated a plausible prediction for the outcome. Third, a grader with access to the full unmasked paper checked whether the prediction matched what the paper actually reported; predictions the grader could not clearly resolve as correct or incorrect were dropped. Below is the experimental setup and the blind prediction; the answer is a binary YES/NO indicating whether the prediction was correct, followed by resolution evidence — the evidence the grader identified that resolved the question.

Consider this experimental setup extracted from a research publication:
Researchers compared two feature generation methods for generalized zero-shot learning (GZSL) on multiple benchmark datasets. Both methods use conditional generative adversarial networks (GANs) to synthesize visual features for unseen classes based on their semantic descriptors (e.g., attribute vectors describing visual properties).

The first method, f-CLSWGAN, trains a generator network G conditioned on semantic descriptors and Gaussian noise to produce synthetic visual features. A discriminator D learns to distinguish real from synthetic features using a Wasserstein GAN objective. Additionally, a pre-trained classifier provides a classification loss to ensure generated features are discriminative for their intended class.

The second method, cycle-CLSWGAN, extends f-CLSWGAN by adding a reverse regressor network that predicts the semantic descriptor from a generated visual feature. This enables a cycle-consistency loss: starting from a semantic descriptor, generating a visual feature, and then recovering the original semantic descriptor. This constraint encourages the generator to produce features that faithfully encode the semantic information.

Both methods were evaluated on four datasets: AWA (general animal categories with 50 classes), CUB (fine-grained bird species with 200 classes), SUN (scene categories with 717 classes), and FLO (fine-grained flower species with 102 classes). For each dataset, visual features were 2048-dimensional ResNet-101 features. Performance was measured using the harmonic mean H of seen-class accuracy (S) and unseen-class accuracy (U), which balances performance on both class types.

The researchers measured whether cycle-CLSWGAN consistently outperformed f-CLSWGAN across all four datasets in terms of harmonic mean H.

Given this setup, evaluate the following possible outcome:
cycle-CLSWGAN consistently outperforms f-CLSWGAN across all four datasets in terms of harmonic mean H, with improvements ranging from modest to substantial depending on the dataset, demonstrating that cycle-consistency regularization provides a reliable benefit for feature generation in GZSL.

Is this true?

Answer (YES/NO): NO